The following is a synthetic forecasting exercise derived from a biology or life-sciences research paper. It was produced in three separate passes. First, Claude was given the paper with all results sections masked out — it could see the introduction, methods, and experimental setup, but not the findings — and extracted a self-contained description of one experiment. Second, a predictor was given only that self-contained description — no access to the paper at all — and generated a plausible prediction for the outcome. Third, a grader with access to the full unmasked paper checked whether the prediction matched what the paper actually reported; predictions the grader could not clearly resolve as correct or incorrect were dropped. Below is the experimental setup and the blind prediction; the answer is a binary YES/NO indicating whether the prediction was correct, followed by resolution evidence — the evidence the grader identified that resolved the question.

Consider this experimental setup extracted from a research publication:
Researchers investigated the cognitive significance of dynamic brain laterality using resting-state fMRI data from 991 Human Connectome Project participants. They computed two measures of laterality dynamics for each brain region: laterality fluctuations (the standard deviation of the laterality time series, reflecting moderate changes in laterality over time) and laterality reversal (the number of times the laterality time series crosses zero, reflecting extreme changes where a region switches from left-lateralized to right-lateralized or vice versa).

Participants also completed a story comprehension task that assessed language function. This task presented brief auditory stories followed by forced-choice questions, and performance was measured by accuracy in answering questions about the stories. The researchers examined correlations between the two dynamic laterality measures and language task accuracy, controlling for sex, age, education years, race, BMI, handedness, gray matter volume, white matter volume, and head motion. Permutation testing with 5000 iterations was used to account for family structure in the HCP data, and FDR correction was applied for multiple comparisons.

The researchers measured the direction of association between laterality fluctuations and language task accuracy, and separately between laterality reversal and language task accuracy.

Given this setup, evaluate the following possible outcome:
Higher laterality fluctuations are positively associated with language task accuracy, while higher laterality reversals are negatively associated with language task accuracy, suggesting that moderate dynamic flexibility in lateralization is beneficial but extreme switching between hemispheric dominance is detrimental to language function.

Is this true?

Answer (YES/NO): YES